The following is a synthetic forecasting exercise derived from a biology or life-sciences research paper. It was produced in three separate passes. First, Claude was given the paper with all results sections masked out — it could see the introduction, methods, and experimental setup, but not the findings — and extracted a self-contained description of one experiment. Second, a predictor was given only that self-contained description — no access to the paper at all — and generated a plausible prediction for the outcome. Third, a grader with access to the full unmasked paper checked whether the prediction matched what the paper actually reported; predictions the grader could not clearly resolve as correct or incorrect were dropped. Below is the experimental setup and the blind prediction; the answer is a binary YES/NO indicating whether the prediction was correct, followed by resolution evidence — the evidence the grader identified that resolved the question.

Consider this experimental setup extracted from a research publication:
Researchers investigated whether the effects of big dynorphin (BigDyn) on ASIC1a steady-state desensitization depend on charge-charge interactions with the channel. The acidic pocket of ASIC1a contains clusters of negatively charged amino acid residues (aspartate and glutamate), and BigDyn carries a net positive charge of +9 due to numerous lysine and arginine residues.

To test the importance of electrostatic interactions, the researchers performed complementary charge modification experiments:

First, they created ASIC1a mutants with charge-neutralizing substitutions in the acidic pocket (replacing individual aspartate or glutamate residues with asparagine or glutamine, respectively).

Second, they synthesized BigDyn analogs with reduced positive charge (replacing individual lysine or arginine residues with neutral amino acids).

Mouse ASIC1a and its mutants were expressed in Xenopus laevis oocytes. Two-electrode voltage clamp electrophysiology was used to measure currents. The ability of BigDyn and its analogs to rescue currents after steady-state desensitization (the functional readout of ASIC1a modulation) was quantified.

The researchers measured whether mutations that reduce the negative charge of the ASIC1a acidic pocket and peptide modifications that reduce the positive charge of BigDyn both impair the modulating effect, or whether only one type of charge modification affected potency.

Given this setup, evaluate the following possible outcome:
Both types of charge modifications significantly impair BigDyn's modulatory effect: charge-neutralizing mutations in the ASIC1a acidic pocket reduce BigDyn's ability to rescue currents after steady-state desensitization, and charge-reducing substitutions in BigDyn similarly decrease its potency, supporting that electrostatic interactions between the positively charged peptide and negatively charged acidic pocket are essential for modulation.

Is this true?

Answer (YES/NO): YES